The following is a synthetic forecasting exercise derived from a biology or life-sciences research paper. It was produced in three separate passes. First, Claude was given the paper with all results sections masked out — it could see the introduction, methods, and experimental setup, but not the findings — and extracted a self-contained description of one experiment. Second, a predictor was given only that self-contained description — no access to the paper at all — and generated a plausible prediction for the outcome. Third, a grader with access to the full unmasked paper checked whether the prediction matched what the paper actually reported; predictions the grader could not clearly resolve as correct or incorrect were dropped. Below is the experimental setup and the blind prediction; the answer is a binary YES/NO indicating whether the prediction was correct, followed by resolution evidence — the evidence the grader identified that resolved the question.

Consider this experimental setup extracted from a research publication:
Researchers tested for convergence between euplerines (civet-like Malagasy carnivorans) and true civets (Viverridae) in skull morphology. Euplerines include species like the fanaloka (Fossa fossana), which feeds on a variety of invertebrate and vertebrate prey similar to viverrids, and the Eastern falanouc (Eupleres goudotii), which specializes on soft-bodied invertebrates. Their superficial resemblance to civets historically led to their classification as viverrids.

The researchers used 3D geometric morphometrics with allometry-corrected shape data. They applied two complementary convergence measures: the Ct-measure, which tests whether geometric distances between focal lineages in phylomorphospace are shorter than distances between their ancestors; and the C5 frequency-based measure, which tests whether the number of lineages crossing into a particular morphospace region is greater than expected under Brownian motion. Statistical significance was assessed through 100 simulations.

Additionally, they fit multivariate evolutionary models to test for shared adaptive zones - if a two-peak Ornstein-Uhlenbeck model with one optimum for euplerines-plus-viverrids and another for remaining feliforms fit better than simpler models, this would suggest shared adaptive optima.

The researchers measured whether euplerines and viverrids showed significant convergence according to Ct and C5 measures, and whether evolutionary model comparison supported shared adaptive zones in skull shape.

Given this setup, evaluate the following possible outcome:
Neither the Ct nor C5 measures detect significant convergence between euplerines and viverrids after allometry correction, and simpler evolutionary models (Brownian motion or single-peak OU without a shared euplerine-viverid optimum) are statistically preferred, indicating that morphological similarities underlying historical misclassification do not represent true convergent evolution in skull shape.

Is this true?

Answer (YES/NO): NO